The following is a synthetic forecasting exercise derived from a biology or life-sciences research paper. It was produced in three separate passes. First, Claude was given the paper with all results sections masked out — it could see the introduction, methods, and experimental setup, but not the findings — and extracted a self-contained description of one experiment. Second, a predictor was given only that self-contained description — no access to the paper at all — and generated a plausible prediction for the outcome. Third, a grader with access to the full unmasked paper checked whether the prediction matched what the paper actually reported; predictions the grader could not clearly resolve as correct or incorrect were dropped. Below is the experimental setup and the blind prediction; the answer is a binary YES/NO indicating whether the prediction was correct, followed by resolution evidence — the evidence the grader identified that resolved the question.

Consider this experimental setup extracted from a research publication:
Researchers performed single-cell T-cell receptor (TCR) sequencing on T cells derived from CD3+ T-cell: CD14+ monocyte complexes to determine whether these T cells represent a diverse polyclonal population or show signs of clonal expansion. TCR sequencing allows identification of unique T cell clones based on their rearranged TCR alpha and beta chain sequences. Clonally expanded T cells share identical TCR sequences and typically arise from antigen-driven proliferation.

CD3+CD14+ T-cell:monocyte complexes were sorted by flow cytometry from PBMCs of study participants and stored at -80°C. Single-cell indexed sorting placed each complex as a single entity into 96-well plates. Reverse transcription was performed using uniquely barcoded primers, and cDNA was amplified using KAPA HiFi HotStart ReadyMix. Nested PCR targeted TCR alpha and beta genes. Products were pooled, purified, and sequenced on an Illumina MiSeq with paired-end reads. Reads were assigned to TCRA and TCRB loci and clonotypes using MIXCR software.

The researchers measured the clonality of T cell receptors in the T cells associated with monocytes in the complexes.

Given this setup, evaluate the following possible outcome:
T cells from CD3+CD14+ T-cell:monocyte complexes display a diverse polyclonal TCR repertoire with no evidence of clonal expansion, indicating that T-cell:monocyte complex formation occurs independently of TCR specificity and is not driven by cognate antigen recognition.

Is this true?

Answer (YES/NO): NO